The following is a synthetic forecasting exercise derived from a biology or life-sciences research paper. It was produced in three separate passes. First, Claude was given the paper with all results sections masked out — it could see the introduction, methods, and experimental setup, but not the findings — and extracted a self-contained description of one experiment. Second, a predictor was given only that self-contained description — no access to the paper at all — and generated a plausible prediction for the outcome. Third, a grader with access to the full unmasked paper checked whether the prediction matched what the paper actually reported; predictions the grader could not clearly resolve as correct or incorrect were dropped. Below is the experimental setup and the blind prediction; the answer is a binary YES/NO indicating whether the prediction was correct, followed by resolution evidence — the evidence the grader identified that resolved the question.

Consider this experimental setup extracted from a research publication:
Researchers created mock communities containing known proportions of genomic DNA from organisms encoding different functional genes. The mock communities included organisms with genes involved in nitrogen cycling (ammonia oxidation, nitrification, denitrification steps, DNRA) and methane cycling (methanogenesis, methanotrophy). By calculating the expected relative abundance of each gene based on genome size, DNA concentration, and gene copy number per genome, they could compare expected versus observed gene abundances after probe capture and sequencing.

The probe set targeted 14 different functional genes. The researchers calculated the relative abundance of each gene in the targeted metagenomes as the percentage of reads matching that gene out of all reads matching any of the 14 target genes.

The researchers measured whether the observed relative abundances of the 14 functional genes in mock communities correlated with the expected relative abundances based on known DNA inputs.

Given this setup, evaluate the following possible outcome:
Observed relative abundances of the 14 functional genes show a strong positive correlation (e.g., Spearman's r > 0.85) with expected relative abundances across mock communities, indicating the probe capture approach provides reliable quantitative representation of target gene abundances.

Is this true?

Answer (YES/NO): NO